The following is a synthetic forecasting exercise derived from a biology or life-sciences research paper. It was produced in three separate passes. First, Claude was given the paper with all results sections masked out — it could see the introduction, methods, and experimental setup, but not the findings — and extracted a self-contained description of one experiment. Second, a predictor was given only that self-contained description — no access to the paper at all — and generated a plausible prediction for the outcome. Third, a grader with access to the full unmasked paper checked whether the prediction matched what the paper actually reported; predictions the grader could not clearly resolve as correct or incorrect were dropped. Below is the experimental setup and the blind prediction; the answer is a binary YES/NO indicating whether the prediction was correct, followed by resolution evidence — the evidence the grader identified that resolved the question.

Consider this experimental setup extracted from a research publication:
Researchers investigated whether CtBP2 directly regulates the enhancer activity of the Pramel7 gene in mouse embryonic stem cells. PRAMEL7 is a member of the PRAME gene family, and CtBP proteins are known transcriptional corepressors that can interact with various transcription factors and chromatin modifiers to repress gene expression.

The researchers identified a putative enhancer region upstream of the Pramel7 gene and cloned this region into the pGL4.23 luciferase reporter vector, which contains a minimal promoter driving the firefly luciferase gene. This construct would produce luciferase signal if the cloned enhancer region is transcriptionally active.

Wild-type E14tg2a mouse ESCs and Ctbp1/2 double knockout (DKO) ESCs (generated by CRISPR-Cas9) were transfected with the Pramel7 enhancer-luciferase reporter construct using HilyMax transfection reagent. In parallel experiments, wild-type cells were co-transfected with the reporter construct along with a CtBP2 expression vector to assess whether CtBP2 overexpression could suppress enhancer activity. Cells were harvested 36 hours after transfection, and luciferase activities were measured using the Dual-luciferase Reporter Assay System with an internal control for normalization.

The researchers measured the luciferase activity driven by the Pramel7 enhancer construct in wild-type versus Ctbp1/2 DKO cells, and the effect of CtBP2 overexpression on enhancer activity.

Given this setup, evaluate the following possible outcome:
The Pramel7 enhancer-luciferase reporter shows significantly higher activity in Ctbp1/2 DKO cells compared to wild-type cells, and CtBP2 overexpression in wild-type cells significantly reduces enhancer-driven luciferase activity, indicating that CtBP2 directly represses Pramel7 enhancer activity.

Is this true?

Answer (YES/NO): NO